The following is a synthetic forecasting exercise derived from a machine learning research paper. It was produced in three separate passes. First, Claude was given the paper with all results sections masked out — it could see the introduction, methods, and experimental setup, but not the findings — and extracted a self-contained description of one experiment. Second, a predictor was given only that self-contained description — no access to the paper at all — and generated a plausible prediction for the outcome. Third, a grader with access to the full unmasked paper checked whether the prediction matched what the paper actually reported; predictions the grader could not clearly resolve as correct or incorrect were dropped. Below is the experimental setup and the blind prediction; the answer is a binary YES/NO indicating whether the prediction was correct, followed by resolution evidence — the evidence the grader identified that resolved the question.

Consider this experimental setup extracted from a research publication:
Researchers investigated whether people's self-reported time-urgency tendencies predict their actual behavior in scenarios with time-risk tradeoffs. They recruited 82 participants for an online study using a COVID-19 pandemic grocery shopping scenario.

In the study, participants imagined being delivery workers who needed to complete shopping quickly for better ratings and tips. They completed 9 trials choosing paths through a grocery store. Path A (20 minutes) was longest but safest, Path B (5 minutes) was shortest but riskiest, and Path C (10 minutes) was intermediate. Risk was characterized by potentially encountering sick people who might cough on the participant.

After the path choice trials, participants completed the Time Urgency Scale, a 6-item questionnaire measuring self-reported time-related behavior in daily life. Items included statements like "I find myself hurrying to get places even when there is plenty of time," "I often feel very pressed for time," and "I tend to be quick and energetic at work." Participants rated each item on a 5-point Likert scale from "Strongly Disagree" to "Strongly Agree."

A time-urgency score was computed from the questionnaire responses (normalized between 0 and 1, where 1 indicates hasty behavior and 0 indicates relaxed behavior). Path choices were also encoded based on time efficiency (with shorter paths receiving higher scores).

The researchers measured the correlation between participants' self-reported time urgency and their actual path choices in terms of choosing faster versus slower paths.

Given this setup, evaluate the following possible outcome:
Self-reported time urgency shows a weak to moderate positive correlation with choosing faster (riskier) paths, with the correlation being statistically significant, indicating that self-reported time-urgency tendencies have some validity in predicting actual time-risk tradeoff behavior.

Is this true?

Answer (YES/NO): NO